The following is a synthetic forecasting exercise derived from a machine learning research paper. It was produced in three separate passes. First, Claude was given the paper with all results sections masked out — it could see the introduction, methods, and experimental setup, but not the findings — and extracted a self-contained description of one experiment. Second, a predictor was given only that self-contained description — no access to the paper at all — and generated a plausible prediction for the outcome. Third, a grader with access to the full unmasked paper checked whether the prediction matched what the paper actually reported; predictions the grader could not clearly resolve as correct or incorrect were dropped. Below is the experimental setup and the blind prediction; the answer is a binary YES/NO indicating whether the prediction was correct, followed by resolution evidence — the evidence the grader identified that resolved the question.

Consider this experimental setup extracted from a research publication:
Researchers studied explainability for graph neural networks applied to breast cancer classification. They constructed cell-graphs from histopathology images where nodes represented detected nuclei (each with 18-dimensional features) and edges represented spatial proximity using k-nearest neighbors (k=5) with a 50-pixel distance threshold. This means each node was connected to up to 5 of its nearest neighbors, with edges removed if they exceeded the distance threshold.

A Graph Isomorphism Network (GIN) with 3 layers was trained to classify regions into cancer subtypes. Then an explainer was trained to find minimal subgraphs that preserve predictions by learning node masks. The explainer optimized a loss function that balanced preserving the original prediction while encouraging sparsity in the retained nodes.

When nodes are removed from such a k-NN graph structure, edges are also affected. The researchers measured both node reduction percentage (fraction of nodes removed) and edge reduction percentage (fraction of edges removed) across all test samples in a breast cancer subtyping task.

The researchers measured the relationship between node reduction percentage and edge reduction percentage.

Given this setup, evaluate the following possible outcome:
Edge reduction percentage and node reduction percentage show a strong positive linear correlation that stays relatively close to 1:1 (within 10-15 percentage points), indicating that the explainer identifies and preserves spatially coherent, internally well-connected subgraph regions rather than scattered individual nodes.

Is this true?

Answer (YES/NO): YES